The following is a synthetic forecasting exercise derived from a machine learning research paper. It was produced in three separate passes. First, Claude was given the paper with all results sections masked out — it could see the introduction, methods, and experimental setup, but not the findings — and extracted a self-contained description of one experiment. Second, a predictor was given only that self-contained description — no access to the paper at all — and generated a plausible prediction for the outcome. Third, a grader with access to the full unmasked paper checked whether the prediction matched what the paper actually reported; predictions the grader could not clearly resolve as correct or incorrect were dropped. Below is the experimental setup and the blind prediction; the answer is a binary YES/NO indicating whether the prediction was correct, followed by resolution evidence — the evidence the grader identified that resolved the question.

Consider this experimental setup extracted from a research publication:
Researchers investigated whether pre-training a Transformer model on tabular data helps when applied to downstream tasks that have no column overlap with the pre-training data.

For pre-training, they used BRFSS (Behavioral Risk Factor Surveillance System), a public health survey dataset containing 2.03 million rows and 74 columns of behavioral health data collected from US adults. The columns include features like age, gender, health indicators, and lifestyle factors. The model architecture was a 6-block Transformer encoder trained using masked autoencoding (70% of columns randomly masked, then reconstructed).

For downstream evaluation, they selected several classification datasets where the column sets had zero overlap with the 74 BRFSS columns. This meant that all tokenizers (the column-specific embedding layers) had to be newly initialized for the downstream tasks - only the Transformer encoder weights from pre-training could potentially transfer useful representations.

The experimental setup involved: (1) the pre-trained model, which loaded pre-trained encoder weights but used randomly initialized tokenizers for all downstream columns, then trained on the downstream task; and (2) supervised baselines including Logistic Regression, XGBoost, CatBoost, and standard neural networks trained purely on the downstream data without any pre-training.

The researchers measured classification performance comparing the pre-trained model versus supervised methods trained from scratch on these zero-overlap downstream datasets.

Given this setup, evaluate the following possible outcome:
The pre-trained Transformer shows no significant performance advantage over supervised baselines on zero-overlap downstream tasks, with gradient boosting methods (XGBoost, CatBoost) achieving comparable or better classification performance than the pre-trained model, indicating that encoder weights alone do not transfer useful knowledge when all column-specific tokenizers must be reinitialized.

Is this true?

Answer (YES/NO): YES